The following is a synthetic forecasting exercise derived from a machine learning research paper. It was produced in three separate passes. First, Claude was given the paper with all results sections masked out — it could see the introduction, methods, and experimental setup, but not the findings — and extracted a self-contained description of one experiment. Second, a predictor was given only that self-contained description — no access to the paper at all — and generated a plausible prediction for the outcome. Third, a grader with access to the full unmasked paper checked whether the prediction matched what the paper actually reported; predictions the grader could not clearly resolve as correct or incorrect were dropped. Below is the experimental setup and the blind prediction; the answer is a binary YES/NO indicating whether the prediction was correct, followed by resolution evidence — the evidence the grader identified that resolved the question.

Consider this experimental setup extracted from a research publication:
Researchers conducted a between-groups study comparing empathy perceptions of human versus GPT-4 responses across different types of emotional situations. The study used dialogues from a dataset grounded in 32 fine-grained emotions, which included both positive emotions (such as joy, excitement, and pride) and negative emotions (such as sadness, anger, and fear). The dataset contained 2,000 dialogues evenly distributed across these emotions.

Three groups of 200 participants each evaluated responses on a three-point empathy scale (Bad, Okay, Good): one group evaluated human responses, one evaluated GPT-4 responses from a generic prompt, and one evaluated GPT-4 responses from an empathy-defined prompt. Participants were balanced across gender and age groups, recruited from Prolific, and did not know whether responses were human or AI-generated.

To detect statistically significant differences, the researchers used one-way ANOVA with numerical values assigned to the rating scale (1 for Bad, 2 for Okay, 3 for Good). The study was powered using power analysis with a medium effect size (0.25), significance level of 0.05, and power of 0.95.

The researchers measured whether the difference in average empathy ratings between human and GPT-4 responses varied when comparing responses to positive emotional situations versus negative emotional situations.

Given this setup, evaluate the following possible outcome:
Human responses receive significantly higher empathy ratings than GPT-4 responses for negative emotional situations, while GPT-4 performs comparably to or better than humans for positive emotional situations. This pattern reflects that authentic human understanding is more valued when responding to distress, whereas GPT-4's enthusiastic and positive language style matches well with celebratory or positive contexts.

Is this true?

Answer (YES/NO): NO